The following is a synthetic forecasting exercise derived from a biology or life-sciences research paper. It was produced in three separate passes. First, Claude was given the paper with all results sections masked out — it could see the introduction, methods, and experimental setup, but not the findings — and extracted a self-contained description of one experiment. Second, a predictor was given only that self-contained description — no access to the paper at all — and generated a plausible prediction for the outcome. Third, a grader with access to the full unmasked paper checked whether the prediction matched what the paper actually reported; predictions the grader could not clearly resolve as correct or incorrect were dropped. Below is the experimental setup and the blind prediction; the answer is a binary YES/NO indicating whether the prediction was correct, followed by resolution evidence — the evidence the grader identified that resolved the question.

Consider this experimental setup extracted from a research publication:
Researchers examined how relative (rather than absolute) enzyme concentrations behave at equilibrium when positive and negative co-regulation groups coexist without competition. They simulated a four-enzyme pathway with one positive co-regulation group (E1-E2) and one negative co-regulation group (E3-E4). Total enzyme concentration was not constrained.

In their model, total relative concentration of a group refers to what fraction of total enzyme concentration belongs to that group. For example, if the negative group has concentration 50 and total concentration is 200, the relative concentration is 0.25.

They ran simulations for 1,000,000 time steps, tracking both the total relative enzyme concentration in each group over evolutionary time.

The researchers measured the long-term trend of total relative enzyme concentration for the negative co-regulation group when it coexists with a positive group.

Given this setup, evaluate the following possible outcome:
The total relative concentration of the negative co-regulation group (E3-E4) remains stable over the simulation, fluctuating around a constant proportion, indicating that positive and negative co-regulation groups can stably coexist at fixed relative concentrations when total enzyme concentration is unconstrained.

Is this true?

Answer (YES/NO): NO